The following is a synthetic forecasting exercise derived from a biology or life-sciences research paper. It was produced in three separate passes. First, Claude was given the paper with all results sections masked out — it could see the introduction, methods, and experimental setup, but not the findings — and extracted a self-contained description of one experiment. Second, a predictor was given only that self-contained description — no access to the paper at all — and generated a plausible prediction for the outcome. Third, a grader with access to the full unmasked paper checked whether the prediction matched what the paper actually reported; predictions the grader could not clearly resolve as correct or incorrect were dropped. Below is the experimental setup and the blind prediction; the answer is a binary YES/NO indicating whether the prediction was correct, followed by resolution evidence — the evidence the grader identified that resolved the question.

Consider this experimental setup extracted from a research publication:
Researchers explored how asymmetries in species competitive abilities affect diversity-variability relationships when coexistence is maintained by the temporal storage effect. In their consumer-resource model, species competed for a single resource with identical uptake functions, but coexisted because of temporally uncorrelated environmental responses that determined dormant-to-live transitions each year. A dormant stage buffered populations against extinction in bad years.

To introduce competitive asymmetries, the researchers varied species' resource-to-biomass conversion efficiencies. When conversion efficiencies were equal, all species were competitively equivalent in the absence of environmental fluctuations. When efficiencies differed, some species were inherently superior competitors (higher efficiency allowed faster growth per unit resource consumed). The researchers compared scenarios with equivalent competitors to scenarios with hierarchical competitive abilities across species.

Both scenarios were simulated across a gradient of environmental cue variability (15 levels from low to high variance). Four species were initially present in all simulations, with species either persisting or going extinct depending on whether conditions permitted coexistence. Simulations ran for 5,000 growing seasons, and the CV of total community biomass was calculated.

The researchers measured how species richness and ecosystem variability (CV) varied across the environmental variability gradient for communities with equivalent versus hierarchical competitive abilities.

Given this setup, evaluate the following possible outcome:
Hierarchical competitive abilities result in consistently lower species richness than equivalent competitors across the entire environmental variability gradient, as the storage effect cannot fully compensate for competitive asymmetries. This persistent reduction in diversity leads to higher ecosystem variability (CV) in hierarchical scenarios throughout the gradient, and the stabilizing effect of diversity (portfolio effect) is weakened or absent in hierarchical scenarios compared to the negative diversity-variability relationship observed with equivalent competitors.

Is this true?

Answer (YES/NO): NO